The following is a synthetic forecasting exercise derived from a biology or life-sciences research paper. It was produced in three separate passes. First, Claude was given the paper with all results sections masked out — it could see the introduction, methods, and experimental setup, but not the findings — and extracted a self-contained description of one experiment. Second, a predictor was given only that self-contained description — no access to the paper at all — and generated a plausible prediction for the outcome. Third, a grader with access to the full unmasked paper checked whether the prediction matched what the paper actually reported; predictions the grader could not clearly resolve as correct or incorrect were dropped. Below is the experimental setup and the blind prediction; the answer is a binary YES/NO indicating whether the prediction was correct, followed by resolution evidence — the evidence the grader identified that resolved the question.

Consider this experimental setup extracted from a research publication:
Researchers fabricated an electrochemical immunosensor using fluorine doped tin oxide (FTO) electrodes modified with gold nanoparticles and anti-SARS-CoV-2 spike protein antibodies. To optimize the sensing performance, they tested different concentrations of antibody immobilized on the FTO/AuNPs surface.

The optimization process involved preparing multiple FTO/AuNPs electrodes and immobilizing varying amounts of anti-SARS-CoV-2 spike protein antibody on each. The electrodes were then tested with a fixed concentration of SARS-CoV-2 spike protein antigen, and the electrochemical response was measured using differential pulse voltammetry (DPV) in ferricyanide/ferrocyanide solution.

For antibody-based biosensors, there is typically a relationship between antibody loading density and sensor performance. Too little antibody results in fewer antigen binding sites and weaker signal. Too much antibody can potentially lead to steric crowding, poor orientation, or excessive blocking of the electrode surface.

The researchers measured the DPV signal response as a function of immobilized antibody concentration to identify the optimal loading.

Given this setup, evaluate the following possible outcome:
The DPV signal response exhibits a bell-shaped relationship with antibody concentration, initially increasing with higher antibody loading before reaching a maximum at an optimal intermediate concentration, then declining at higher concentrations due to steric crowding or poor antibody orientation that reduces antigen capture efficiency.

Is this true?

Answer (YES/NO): YES